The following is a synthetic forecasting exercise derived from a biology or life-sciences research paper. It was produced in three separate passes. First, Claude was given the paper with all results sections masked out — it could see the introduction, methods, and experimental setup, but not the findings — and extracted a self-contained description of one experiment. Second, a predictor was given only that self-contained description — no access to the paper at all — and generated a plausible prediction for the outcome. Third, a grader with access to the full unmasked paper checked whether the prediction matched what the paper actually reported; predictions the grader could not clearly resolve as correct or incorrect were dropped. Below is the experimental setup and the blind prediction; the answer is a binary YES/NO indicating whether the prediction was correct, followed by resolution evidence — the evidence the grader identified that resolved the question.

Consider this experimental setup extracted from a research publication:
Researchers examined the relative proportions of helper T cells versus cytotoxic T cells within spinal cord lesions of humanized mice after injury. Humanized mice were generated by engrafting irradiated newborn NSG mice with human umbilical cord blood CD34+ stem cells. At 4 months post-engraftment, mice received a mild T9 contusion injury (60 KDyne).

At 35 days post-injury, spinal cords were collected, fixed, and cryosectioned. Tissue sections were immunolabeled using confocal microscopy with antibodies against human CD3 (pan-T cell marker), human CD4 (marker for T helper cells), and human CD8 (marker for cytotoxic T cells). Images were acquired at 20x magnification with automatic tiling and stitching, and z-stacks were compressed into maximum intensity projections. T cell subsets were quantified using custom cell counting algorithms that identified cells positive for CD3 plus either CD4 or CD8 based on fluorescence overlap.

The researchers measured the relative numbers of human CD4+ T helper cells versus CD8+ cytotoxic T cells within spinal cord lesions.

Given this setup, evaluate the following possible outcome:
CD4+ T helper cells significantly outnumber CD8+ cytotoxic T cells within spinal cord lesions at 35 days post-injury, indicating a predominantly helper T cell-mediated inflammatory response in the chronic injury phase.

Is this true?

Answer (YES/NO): YES